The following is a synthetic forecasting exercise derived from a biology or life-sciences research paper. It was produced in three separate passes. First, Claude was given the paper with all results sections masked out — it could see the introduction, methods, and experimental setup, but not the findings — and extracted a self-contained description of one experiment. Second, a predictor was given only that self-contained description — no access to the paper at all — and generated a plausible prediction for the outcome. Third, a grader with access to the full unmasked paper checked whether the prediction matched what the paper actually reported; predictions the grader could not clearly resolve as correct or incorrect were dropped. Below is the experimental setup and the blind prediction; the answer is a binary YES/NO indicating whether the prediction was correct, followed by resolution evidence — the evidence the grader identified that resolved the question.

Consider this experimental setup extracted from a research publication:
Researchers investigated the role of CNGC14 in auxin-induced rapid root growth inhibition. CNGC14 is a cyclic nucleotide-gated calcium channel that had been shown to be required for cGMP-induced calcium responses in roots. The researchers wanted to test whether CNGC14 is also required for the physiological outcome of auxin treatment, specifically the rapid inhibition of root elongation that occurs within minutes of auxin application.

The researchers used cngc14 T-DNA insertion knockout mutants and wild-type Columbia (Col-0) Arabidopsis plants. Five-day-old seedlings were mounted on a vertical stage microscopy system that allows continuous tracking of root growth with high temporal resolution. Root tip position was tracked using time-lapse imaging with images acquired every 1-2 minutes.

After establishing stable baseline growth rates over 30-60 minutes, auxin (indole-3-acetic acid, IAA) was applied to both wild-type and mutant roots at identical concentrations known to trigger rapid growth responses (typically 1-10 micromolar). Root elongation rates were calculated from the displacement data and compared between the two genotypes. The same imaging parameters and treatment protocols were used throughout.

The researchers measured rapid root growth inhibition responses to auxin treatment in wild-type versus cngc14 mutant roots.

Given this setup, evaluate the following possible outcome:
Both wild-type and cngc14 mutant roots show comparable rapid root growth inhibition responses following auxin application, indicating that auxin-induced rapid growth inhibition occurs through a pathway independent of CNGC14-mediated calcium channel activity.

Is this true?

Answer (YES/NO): NO